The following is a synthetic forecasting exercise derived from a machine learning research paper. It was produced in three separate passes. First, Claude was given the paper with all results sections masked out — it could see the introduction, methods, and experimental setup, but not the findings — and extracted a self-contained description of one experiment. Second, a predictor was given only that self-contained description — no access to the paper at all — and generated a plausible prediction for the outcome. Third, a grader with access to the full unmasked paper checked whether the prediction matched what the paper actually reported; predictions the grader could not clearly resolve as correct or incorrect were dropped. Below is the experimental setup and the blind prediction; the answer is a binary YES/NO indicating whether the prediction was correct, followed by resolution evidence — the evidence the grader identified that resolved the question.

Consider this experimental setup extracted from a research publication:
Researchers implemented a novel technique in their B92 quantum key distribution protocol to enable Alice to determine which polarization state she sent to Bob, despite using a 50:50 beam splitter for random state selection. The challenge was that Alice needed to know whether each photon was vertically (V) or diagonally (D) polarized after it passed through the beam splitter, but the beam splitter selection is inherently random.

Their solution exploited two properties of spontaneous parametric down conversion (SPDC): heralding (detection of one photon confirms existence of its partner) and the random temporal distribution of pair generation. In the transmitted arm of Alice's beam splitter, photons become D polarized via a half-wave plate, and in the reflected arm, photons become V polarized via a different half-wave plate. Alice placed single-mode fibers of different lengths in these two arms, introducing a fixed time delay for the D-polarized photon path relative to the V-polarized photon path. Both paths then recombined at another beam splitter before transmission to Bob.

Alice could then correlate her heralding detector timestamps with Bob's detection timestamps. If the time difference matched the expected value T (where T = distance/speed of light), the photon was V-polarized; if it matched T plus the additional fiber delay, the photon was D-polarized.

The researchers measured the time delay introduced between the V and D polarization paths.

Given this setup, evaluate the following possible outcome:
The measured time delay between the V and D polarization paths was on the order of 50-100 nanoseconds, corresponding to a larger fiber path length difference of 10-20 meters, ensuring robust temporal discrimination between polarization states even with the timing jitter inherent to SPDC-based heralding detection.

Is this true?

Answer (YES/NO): NO